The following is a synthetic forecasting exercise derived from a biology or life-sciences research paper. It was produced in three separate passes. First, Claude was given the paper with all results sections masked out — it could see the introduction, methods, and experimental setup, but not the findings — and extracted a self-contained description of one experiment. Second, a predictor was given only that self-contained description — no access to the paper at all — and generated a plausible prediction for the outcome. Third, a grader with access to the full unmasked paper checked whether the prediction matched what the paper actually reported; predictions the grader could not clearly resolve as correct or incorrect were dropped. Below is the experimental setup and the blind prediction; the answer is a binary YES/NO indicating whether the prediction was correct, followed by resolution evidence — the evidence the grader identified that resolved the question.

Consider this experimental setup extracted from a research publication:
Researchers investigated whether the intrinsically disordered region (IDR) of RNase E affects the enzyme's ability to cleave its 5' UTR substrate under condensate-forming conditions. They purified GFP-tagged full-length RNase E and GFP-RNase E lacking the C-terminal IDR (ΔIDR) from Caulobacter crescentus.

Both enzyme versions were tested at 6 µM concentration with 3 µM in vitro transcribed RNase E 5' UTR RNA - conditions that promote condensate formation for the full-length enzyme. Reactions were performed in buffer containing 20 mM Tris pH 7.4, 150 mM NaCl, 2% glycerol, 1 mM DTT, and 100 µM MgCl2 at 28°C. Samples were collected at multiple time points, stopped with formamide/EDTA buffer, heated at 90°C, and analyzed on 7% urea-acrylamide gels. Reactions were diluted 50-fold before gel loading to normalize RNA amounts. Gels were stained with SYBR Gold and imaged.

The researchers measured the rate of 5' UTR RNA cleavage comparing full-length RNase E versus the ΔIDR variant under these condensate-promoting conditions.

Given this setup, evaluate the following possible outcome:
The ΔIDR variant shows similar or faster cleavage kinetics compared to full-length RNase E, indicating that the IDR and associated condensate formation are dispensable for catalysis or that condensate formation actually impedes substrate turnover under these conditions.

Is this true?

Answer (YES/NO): NO